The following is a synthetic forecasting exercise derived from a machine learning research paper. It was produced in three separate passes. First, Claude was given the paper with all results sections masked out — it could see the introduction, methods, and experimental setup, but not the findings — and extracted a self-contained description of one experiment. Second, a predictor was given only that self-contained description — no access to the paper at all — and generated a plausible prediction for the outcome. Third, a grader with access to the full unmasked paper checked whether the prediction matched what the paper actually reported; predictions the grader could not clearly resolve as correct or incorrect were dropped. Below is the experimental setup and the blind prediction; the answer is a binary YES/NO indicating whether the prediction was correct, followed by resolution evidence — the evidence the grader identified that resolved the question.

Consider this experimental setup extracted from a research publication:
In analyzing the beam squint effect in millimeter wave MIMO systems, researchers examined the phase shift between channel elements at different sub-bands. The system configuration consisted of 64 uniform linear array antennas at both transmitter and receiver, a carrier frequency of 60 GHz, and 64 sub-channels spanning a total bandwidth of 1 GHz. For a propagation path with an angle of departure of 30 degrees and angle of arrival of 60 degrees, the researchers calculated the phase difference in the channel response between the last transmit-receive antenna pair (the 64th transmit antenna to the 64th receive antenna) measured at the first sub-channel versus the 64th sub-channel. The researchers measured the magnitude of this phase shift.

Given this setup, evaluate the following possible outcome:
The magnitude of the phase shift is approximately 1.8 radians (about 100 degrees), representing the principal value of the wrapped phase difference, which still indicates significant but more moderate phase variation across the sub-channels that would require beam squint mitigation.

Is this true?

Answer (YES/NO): NO